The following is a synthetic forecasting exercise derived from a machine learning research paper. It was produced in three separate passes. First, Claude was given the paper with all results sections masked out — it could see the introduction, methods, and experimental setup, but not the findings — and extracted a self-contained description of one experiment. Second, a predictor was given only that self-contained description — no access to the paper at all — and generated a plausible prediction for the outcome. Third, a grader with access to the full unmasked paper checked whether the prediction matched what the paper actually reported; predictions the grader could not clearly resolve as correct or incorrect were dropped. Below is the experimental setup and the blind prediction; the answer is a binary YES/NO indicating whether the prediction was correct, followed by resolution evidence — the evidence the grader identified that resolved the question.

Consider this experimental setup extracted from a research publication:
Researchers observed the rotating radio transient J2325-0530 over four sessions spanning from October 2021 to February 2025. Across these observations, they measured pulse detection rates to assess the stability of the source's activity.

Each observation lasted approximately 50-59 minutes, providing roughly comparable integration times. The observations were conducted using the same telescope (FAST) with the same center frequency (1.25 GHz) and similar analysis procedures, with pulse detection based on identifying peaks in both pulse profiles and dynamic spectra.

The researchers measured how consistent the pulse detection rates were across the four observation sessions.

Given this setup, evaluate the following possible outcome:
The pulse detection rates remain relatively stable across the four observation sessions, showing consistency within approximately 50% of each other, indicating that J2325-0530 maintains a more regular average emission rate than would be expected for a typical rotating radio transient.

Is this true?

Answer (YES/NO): YES